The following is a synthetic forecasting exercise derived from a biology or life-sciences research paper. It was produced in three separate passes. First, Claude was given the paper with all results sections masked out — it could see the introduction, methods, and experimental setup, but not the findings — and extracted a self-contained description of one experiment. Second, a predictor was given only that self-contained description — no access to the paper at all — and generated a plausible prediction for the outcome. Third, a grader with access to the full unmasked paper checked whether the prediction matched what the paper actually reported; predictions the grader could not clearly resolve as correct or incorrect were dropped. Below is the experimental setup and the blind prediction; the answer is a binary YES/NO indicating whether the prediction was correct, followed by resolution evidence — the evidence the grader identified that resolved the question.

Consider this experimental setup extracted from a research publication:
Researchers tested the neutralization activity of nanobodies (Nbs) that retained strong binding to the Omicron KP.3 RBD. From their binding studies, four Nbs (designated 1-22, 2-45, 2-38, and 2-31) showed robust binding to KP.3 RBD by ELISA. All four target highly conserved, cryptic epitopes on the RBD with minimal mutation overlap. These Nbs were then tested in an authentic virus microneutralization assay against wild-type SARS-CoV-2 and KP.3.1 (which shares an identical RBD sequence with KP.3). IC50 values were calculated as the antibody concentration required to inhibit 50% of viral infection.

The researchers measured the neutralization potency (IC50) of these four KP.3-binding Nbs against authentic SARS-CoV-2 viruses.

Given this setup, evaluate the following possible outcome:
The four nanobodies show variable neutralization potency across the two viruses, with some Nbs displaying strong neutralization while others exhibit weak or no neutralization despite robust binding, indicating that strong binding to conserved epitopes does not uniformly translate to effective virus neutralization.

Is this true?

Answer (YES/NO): YES